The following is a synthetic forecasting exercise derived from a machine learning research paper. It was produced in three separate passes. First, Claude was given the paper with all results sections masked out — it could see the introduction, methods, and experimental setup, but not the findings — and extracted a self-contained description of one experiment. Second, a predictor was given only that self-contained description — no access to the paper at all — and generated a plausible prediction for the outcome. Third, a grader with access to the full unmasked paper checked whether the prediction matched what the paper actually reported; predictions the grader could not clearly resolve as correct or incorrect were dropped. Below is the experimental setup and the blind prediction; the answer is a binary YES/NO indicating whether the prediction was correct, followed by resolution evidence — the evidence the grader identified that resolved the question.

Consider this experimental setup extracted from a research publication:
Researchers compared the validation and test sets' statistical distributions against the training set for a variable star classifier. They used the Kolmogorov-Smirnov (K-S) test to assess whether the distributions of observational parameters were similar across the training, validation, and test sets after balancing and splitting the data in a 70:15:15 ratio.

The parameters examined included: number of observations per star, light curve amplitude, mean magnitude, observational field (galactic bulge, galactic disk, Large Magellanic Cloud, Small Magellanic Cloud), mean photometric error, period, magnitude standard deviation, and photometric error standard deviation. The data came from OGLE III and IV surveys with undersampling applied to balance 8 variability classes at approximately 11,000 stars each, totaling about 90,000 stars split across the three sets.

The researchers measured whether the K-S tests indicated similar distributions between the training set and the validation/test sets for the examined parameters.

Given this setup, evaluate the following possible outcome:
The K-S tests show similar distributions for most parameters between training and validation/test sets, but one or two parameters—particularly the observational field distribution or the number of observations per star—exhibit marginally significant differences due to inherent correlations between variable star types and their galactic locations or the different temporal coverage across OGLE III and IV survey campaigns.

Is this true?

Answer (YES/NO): NO